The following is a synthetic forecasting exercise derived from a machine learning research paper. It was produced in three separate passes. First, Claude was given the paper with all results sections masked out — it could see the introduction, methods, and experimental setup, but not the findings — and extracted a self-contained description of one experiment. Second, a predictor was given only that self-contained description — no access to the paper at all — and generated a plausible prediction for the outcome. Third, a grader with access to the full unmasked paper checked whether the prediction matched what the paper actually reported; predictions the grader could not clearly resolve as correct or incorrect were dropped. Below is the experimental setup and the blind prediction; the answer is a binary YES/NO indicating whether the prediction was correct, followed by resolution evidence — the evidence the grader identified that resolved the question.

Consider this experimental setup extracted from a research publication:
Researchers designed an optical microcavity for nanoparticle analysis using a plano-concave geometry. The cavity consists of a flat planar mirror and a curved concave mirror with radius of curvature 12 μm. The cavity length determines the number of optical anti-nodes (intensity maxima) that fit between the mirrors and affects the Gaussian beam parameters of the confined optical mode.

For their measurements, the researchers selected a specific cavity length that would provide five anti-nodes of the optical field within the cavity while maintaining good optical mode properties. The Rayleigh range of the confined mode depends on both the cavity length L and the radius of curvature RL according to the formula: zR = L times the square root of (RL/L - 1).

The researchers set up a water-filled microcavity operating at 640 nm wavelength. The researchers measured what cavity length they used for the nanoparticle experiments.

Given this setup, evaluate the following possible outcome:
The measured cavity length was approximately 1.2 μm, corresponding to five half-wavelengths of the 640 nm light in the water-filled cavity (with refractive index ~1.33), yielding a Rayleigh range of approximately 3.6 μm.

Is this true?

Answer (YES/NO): NO